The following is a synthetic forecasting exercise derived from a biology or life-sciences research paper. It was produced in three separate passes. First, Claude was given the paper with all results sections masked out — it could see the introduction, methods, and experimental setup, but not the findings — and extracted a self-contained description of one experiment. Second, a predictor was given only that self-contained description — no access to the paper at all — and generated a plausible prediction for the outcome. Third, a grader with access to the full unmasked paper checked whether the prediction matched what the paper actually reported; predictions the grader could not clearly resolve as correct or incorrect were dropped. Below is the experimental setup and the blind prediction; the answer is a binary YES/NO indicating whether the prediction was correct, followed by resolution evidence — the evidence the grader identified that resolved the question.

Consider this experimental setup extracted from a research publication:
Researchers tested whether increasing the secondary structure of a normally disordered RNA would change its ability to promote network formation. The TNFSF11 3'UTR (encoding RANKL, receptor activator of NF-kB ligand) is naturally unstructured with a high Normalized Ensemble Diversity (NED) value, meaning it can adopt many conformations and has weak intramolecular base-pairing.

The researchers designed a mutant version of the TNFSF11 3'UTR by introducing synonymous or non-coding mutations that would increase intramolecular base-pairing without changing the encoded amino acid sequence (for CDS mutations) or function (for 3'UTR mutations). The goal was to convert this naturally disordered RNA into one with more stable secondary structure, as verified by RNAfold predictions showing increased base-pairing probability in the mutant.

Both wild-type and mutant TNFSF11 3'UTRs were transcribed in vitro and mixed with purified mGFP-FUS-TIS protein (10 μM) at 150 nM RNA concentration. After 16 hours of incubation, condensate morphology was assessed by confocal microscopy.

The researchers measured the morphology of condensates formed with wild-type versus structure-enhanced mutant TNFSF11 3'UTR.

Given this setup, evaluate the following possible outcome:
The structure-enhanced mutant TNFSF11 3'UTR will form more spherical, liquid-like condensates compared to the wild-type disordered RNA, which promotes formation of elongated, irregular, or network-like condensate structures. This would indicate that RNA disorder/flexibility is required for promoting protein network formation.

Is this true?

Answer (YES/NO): YES